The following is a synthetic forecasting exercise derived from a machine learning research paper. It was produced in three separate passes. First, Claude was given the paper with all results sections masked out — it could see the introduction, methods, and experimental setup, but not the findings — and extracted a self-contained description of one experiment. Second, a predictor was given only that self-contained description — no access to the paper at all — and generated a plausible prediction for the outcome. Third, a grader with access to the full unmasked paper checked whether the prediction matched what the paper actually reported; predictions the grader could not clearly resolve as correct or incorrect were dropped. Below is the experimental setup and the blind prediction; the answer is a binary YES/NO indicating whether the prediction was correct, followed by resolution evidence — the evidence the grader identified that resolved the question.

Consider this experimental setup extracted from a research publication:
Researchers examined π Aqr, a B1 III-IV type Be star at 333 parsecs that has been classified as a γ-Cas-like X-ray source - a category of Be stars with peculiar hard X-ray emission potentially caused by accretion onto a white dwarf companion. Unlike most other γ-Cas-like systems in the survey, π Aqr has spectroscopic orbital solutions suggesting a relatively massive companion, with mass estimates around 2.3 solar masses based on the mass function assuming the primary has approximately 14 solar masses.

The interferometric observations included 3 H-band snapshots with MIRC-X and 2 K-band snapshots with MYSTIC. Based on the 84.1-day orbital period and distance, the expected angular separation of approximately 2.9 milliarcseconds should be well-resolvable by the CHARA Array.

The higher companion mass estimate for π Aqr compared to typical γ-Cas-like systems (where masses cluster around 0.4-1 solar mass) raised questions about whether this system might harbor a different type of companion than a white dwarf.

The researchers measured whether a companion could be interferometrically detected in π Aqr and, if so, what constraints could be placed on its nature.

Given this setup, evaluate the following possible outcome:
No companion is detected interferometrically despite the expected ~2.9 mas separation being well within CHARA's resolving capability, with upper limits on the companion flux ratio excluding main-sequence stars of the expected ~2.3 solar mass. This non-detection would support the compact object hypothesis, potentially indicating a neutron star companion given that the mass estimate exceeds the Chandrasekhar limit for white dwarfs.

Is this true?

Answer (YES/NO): NO